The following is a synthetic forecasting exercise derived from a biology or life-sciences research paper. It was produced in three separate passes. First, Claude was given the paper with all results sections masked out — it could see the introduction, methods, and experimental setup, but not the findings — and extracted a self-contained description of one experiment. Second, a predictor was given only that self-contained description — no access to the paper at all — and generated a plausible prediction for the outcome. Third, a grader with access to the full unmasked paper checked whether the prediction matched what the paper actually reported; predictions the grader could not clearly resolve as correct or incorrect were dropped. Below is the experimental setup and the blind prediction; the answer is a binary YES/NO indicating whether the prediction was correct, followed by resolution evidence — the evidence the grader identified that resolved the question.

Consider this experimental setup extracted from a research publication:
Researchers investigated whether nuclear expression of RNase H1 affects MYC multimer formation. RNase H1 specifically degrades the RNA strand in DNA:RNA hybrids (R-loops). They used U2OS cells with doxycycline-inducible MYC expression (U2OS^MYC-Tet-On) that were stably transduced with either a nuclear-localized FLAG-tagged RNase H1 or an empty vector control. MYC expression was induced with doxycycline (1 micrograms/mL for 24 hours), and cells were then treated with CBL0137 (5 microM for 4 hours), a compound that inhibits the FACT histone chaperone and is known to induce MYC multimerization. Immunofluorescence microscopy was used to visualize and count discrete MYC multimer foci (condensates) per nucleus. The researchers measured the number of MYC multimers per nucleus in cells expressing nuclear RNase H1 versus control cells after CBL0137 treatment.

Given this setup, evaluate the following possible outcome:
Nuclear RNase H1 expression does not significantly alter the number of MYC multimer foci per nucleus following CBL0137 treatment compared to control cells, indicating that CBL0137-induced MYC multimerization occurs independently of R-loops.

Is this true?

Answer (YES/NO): NO